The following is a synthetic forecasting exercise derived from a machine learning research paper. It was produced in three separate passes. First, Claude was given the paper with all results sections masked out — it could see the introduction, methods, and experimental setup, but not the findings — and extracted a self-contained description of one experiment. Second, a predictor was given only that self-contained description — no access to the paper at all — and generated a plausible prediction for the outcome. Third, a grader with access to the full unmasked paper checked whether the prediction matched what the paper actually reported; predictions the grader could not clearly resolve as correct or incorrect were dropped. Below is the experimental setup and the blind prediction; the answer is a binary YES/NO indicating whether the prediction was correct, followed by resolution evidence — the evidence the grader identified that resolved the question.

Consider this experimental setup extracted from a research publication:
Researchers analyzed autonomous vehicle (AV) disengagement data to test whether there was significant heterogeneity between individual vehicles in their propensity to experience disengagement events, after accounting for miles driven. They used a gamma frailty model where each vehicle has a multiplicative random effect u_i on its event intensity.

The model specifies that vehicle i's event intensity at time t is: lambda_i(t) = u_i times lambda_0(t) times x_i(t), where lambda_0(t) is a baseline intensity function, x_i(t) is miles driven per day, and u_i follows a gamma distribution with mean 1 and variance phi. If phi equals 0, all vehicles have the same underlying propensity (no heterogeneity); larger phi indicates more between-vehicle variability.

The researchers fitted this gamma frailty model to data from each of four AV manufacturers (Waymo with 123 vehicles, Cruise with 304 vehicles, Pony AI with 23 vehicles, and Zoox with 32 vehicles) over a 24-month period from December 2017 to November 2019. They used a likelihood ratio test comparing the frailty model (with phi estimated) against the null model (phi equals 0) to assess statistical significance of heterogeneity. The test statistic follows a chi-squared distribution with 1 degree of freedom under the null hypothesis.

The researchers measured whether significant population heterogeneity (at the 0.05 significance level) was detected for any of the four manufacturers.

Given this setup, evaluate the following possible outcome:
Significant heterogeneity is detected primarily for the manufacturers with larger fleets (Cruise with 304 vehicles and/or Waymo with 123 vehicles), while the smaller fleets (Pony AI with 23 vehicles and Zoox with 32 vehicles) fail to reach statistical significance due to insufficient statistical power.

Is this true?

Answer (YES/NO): NO